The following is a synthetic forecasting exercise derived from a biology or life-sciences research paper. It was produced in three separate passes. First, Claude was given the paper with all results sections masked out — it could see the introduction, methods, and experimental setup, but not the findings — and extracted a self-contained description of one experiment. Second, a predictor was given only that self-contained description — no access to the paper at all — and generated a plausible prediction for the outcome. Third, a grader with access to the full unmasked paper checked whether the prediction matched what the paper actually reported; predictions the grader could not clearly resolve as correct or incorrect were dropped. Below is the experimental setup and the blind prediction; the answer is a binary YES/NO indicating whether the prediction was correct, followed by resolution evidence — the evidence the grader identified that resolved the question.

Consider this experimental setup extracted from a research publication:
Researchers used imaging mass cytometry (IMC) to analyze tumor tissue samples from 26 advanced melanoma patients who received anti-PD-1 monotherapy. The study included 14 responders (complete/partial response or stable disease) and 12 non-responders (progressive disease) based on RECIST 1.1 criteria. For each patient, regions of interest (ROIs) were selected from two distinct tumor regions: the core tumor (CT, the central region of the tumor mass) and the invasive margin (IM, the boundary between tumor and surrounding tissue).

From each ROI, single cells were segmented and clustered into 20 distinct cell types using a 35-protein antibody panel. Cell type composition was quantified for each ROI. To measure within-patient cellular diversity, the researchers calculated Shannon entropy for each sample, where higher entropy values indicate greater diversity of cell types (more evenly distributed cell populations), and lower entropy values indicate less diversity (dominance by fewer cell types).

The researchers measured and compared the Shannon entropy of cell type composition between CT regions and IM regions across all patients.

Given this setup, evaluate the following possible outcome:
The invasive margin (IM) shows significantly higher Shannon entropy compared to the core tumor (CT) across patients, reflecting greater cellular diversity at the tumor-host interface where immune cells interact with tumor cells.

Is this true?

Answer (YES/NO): YES